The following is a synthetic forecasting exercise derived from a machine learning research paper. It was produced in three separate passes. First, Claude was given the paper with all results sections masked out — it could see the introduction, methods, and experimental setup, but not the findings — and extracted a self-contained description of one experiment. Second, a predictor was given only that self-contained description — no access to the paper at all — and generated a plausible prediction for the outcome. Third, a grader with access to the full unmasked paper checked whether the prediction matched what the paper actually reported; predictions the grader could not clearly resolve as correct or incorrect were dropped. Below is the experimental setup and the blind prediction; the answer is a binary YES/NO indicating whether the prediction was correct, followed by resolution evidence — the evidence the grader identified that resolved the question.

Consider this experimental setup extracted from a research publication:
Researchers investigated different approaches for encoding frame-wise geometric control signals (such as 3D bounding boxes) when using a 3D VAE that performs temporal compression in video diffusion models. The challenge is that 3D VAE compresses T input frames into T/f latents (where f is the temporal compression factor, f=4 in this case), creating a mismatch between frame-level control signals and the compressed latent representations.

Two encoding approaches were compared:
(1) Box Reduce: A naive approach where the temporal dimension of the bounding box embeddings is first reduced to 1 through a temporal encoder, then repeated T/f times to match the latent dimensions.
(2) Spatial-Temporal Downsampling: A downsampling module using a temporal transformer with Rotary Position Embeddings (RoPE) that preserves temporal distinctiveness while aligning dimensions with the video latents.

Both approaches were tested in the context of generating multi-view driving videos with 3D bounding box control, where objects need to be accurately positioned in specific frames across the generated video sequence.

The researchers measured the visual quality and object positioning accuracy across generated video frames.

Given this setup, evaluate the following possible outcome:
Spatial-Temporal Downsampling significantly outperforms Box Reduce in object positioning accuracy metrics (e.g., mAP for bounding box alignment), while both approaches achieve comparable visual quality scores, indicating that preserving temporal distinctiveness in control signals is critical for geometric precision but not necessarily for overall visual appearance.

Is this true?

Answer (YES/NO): NO